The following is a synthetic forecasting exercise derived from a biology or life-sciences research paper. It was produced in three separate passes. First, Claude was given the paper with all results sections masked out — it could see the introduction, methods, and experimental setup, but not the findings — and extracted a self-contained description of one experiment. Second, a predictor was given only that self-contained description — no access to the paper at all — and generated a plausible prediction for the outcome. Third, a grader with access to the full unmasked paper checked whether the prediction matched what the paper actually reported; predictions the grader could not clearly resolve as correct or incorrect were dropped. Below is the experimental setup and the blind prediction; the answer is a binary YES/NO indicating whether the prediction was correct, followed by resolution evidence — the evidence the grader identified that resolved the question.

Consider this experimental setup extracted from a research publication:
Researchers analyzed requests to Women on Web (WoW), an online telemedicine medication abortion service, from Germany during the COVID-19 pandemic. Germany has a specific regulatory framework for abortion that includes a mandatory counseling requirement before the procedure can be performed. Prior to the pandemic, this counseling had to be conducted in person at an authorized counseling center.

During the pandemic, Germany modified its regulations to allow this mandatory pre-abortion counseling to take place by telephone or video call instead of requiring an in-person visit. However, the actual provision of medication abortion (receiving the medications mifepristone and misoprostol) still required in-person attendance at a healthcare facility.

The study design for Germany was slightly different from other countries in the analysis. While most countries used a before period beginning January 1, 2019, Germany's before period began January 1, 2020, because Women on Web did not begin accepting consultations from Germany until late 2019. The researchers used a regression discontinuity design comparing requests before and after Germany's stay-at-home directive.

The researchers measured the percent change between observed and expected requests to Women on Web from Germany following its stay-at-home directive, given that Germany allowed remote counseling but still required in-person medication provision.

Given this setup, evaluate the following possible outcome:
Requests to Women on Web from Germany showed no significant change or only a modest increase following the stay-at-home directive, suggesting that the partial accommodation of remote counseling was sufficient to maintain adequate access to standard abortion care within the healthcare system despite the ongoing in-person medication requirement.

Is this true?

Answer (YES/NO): YES